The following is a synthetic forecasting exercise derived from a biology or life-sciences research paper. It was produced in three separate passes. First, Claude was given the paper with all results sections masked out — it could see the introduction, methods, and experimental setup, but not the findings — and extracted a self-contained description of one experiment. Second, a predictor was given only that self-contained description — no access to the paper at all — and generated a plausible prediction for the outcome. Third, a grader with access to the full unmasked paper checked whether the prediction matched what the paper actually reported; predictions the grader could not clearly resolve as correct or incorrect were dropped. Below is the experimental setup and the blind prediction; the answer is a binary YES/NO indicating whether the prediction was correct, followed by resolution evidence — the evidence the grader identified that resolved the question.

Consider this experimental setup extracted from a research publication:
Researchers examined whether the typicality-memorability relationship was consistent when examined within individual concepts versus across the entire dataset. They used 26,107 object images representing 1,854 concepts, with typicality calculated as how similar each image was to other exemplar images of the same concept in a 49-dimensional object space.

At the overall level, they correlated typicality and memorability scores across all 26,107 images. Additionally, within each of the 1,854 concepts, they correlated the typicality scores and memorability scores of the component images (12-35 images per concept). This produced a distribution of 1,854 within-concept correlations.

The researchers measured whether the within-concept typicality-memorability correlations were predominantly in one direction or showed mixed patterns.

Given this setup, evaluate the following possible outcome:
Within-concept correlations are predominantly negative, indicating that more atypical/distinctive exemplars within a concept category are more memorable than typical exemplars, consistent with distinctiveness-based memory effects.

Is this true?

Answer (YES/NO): NO